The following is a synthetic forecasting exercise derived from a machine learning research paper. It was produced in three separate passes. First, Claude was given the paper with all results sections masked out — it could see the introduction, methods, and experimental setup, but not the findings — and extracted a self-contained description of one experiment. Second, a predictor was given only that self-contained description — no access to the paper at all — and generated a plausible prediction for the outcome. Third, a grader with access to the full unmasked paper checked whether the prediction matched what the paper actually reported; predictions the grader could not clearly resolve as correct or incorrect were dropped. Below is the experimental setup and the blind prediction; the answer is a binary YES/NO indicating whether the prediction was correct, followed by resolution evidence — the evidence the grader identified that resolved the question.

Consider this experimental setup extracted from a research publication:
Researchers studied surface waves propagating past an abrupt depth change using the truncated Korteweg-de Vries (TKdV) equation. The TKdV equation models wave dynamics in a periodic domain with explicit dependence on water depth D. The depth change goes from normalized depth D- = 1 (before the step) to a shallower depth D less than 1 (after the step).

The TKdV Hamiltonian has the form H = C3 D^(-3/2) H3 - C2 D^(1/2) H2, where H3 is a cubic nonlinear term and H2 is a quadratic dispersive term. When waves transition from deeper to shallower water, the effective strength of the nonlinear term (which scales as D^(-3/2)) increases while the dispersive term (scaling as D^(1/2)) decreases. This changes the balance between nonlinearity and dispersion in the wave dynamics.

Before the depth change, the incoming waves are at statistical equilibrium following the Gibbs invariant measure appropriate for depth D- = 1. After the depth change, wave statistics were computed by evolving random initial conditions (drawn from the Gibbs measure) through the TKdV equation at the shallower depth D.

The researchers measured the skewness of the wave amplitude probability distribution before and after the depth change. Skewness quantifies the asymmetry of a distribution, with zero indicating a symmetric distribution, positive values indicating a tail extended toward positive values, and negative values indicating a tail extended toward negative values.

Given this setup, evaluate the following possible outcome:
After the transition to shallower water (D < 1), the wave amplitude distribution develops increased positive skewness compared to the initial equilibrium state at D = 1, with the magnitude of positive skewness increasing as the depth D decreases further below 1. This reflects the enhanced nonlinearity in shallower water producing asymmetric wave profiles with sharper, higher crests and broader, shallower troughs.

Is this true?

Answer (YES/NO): YES